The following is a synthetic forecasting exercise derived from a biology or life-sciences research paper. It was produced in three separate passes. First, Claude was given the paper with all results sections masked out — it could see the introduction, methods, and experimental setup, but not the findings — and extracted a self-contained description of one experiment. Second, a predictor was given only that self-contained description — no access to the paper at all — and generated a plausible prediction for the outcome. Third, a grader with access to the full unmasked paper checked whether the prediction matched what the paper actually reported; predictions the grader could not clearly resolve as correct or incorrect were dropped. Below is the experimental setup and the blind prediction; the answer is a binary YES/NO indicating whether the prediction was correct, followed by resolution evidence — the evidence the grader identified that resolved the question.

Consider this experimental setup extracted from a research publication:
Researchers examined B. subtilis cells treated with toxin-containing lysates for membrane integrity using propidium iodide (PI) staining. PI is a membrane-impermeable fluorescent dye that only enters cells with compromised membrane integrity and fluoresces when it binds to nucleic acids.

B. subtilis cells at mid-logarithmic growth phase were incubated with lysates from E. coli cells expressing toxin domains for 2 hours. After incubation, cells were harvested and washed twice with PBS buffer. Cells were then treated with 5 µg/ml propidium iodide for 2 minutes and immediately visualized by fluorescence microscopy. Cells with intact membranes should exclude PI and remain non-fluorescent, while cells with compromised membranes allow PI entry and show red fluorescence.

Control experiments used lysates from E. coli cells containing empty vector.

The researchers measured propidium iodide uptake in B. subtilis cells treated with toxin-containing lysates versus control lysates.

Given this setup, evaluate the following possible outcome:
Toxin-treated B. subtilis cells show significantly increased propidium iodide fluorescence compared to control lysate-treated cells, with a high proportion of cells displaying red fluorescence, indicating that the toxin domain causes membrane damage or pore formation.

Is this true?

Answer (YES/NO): YES